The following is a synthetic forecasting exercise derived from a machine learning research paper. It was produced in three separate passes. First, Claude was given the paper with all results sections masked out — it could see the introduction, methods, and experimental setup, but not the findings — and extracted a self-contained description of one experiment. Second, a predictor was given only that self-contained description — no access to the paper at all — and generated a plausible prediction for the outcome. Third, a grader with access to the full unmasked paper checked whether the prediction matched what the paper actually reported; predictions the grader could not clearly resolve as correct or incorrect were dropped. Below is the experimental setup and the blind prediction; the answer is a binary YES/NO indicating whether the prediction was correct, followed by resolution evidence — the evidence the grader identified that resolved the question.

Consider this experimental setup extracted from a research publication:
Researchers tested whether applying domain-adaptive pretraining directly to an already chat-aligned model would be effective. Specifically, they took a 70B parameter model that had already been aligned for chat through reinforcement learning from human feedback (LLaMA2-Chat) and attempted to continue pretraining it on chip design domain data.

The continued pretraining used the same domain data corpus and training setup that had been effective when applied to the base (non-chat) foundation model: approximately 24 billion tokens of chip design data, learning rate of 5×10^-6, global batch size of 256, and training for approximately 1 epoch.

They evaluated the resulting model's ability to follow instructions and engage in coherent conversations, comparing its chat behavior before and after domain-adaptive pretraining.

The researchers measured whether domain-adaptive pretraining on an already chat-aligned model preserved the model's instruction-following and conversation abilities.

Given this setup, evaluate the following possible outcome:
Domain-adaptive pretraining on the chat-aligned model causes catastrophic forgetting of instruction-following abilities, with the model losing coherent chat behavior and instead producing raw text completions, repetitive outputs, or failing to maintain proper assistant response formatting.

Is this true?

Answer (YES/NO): YES